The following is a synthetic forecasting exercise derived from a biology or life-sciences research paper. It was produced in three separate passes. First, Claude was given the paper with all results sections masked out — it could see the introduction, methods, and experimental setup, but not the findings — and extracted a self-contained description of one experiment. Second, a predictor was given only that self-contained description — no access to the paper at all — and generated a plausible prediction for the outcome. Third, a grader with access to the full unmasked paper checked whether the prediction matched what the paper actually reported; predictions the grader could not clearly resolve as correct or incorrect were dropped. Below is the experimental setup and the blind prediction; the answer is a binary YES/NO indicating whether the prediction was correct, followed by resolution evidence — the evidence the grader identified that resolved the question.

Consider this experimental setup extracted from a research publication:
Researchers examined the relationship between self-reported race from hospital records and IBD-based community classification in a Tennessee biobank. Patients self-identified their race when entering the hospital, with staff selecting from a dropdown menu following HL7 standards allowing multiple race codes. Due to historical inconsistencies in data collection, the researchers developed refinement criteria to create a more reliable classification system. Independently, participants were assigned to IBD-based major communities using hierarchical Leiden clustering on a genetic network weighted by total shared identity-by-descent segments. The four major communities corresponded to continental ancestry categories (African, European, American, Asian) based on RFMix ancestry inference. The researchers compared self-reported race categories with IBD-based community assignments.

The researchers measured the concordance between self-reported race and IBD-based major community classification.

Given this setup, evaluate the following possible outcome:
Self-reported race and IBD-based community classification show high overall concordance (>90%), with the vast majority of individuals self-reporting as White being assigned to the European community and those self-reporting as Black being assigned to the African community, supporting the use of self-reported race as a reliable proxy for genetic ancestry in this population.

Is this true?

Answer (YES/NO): NO